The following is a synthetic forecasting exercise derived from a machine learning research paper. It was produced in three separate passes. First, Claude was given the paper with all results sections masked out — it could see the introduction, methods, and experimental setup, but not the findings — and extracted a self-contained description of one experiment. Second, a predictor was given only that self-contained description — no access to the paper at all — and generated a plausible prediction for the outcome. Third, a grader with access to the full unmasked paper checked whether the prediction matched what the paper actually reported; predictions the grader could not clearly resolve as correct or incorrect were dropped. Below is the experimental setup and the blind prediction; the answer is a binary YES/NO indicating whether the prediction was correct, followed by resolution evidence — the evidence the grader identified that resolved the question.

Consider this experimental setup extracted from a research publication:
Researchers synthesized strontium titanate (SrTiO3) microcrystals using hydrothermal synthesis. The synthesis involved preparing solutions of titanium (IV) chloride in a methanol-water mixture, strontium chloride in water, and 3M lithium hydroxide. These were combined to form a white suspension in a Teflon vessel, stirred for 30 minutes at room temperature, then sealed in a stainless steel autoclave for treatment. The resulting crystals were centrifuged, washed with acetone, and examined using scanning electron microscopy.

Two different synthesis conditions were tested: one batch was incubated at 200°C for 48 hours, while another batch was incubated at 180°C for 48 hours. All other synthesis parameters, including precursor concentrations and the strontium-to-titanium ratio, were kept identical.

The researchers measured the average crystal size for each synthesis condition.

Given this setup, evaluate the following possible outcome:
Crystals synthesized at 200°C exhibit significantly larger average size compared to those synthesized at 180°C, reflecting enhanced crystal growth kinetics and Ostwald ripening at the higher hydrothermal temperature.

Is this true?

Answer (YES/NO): YES